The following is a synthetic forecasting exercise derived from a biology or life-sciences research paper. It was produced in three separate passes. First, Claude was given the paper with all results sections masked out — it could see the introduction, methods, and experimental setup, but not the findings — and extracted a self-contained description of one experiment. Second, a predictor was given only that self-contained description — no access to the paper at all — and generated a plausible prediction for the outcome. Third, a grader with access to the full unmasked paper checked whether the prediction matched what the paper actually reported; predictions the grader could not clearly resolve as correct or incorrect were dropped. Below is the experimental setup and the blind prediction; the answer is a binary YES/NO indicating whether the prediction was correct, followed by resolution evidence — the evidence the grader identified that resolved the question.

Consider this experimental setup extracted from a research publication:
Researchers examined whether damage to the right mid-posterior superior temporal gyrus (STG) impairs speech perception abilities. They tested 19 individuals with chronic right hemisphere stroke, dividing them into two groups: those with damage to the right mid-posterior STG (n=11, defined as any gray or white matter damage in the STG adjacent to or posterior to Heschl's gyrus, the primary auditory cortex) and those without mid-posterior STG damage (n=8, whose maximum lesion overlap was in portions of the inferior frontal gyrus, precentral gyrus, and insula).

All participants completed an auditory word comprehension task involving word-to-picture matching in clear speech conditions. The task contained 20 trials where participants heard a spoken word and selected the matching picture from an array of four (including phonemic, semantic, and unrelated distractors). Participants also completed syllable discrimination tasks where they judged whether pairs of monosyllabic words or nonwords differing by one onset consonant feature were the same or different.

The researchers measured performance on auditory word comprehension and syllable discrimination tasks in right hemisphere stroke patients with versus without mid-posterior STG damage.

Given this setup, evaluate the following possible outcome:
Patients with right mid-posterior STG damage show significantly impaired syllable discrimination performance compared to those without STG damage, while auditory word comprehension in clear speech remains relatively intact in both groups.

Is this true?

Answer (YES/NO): YES